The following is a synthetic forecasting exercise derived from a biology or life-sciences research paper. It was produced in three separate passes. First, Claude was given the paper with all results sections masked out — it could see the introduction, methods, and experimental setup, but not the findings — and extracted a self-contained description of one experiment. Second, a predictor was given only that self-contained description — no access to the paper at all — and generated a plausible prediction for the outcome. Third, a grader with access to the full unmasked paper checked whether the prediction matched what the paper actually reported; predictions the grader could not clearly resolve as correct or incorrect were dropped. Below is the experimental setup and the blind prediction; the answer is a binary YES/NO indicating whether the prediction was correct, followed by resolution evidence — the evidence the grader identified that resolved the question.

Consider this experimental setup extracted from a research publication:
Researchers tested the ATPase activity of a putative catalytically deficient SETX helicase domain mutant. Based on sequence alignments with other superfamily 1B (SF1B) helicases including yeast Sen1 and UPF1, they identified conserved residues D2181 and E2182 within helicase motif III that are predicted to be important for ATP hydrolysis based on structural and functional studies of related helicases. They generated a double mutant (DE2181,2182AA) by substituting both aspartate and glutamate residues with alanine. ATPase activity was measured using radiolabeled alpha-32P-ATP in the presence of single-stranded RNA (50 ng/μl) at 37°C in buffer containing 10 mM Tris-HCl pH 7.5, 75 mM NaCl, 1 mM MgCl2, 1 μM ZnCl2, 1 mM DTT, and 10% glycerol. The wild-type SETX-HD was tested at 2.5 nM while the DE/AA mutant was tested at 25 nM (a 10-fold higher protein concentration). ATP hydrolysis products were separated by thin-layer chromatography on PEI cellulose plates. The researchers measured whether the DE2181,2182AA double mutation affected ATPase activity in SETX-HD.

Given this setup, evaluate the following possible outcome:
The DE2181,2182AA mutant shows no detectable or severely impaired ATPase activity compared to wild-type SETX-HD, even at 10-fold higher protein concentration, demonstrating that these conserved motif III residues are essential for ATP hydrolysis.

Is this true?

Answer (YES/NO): YES